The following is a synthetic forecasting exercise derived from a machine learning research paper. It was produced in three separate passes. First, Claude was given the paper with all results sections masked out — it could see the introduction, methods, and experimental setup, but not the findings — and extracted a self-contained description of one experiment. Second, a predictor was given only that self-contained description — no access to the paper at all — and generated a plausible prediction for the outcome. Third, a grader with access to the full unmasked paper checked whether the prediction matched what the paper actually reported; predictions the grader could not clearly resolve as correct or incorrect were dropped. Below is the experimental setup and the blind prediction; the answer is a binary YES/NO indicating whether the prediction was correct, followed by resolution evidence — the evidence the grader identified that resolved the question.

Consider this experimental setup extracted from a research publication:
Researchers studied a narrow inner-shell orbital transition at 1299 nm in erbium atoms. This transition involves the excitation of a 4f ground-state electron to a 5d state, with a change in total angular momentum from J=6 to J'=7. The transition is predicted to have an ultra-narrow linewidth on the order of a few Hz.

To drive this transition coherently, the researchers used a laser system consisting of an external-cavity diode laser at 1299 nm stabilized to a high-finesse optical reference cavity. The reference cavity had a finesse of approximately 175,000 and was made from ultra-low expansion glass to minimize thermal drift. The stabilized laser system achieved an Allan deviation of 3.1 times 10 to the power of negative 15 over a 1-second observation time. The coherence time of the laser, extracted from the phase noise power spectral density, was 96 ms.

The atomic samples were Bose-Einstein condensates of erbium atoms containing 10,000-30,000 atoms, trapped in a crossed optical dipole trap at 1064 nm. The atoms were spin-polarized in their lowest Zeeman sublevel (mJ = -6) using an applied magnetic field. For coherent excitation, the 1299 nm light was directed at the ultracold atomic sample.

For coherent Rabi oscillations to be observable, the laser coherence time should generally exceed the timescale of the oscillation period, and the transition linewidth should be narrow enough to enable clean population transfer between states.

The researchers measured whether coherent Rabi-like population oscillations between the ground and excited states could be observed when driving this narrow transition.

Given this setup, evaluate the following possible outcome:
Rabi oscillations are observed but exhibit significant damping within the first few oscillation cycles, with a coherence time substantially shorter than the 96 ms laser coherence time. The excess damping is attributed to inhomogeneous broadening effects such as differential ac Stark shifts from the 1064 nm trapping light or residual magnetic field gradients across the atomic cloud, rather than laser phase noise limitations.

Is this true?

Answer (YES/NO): NO